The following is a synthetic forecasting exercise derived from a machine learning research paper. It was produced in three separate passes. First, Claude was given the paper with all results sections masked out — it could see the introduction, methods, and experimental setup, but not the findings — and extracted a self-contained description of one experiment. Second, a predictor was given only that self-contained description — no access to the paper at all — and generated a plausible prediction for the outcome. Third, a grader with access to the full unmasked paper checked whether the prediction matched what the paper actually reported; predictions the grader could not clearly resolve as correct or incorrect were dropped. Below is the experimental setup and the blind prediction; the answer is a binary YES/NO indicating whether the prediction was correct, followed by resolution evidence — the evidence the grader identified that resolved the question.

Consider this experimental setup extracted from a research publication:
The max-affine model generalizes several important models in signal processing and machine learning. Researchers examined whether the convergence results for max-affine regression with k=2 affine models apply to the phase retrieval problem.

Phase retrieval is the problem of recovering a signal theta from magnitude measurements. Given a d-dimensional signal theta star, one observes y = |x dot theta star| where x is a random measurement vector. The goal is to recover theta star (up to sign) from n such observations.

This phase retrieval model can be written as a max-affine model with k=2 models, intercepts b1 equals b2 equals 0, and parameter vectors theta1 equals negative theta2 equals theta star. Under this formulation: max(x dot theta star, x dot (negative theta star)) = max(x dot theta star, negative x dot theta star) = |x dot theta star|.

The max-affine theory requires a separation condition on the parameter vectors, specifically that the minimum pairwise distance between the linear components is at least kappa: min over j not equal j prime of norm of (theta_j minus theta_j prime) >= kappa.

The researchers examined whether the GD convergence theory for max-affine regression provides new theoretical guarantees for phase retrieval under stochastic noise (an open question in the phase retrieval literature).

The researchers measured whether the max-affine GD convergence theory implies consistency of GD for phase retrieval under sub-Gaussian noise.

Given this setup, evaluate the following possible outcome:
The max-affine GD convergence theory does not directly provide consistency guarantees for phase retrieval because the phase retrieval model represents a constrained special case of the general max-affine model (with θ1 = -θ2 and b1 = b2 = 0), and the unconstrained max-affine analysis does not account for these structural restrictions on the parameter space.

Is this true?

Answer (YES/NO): NO